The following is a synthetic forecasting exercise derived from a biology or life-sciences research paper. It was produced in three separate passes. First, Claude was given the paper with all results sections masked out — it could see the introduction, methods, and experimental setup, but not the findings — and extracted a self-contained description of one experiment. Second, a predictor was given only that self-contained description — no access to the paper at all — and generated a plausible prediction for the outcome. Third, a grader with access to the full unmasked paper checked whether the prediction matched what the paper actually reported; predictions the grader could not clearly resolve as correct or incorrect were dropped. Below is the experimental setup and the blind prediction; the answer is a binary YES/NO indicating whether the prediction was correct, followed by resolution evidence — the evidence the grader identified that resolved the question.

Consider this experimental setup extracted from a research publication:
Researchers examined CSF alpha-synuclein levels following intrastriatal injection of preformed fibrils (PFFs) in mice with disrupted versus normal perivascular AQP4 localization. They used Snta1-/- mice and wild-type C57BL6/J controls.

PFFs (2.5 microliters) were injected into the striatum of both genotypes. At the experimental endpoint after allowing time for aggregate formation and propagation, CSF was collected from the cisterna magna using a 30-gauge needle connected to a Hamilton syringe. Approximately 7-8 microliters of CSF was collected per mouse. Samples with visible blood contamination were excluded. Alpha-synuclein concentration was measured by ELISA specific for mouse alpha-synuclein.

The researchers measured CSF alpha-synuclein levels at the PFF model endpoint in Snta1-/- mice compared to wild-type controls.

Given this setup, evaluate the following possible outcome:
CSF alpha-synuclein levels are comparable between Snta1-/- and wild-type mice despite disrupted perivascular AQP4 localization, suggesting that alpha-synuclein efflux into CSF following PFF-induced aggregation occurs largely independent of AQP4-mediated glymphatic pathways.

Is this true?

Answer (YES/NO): NO